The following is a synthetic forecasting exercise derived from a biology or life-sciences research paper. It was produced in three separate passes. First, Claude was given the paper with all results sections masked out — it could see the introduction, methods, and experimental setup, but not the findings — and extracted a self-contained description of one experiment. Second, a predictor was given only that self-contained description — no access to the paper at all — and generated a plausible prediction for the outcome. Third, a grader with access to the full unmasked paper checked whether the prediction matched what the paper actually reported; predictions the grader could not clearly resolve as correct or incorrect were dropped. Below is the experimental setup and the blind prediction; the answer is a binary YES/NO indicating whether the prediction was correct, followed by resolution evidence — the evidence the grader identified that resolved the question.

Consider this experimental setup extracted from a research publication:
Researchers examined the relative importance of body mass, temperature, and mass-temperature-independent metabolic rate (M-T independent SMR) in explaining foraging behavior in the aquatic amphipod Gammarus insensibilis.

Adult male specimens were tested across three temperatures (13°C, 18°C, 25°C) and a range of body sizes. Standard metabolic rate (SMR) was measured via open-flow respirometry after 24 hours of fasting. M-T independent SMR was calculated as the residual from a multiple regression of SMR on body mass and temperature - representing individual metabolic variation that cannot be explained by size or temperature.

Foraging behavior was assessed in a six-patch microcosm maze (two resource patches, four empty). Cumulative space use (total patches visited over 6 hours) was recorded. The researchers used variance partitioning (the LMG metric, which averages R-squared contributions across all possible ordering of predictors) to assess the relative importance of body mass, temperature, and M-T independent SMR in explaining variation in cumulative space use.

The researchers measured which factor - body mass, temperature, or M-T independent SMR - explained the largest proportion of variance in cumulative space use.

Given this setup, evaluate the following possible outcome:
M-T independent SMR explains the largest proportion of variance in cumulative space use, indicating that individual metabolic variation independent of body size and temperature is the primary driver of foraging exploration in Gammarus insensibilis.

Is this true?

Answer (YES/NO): NO